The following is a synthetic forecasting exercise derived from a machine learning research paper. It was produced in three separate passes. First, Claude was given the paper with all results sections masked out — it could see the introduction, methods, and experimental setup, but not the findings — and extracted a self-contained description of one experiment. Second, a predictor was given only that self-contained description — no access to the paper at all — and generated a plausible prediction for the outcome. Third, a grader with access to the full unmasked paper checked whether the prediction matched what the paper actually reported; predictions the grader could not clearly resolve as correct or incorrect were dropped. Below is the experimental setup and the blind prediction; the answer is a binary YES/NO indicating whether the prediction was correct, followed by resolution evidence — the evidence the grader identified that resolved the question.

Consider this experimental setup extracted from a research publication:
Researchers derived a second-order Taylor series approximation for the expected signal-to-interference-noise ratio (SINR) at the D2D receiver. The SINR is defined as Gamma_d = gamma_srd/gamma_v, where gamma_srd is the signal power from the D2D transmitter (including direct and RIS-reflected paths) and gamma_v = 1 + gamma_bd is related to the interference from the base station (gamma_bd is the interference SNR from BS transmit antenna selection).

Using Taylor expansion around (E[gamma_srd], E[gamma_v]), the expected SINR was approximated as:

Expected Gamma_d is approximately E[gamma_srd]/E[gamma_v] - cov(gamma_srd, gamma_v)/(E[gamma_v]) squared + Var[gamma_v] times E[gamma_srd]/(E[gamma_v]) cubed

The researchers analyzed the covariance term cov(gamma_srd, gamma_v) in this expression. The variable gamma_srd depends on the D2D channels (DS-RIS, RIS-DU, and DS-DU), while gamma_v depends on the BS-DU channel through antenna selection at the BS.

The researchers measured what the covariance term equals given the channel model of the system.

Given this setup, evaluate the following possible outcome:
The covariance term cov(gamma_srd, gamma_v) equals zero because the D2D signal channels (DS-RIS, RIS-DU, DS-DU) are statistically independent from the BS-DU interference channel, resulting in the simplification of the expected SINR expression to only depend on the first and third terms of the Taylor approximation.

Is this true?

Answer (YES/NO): YES